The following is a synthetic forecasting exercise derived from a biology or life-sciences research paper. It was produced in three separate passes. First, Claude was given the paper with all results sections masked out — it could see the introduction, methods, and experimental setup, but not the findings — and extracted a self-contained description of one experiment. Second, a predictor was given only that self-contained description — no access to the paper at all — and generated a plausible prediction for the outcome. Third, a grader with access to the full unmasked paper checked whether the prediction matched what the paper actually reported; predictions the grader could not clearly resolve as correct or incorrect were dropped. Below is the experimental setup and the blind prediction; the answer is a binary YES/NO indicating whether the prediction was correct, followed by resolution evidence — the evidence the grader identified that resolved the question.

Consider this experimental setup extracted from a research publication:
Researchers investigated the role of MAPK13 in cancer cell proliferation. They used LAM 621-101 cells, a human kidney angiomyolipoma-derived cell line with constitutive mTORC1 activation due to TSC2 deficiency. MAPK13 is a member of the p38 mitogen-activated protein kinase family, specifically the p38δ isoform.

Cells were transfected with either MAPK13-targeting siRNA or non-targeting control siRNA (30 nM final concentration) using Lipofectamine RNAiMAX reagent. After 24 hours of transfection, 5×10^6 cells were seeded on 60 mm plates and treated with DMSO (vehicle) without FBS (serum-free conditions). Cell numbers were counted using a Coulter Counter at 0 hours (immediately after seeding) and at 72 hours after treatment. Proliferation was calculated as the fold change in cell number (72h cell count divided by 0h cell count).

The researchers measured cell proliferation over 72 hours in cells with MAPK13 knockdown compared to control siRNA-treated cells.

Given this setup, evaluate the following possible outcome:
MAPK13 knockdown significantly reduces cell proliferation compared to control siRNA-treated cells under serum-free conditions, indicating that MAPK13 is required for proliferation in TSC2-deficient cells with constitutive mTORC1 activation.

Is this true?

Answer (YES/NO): YES